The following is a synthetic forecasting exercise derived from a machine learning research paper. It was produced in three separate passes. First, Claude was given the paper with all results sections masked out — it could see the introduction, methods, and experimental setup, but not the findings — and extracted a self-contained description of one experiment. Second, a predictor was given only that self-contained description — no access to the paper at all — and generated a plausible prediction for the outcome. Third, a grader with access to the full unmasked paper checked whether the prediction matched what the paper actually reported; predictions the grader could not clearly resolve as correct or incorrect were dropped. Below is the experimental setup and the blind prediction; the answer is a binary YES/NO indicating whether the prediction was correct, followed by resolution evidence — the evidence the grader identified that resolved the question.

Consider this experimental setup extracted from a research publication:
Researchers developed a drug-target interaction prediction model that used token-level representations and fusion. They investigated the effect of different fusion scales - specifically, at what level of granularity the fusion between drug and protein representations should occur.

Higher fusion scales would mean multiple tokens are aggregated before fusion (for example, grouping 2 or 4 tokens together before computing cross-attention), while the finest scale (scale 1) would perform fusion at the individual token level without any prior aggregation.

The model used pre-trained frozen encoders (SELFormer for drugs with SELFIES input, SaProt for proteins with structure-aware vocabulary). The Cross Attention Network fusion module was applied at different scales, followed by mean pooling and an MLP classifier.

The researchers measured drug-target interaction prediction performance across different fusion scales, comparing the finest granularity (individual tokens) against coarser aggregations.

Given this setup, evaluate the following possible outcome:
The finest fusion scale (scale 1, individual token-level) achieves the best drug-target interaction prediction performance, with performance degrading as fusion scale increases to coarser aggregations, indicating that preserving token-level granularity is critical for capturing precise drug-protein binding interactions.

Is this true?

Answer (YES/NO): YES